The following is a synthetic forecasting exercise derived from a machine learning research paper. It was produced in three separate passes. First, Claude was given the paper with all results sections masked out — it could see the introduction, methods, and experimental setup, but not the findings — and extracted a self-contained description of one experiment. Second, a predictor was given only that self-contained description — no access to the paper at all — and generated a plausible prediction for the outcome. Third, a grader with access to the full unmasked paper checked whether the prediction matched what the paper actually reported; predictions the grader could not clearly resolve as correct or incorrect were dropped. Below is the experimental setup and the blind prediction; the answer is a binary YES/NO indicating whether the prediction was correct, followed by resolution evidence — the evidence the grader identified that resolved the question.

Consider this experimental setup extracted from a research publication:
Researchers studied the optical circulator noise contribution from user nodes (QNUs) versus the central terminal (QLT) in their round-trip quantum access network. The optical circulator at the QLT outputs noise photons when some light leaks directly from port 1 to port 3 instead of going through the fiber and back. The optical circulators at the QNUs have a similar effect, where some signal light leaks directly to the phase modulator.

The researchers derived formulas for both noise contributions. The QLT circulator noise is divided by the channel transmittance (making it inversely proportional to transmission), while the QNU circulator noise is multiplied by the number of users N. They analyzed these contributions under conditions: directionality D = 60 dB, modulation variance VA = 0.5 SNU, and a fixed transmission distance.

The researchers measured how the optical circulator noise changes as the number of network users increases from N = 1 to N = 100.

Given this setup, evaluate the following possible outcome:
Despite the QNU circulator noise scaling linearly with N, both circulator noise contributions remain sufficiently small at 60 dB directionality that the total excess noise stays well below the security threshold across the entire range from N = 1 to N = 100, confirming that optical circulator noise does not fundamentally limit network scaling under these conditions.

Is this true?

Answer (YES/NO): YES